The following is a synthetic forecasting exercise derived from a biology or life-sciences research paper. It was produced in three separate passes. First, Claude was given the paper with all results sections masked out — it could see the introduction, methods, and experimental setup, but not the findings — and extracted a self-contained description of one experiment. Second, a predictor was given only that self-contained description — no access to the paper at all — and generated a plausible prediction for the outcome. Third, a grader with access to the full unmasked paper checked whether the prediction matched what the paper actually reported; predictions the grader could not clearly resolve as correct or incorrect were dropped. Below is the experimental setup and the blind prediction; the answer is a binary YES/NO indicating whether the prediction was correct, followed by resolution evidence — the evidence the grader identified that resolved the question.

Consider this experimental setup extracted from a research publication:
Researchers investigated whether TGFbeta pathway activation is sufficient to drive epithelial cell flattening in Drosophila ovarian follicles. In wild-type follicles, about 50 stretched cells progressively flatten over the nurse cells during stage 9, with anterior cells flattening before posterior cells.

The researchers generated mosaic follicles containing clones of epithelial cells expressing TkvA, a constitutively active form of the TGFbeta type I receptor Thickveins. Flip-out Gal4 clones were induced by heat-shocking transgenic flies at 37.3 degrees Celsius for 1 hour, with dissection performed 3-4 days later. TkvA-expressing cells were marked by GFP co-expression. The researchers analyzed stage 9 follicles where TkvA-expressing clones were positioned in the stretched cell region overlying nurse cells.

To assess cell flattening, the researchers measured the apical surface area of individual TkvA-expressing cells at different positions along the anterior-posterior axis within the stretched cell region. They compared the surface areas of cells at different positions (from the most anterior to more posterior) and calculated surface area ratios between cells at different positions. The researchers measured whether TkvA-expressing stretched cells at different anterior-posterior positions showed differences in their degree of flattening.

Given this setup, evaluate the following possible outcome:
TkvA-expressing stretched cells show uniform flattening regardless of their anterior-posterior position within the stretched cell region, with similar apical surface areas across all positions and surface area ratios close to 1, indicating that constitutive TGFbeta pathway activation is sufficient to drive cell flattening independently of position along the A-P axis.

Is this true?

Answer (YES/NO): NO